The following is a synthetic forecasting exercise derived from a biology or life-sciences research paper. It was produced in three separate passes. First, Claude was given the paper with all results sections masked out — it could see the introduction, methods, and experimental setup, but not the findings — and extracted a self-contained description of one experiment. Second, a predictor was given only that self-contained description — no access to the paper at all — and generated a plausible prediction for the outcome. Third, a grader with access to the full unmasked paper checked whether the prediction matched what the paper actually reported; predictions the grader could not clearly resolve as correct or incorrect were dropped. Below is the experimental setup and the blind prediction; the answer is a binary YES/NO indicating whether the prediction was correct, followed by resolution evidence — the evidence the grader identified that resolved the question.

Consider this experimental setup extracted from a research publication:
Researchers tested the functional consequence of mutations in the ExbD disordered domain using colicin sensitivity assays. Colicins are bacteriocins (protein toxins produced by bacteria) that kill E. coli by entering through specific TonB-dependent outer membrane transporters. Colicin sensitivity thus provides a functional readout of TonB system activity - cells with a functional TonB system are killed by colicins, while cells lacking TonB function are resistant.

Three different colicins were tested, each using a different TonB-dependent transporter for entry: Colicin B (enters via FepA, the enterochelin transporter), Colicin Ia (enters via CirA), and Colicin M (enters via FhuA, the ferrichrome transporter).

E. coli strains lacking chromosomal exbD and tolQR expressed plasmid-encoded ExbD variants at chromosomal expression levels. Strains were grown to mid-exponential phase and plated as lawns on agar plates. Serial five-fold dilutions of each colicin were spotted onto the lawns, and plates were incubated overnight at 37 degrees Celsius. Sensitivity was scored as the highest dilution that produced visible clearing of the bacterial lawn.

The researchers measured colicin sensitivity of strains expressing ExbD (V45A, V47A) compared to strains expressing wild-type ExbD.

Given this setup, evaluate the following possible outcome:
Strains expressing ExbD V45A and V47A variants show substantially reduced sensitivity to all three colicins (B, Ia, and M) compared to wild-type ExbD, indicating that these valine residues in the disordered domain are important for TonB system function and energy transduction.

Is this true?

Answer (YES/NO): YES